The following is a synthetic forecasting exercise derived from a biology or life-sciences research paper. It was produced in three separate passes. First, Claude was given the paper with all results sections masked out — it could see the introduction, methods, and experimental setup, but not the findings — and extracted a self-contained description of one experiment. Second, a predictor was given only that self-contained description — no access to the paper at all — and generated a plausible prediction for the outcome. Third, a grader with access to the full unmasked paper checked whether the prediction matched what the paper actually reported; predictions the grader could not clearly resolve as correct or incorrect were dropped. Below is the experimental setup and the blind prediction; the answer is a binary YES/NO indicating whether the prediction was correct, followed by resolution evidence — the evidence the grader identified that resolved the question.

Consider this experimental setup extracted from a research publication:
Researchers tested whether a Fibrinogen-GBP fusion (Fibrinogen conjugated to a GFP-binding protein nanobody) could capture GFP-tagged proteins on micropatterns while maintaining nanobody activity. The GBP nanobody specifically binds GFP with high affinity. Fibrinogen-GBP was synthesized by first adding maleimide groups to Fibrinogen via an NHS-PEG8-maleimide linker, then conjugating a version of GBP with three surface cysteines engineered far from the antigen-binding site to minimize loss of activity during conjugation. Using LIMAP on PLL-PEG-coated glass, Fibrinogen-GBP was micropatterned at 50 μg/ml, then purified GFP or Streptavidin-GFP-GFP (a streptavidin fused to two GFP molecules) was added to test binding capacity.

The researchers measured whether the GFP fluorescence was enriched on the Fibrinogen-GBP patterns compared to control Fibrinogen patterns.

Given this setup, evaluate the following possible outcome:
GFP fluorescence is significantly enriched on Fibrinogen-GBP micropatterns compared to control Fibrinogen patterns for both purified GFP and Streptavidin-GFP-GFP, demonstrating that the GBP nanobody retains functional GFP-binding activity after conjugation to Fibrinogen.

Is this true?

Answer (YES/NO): NO